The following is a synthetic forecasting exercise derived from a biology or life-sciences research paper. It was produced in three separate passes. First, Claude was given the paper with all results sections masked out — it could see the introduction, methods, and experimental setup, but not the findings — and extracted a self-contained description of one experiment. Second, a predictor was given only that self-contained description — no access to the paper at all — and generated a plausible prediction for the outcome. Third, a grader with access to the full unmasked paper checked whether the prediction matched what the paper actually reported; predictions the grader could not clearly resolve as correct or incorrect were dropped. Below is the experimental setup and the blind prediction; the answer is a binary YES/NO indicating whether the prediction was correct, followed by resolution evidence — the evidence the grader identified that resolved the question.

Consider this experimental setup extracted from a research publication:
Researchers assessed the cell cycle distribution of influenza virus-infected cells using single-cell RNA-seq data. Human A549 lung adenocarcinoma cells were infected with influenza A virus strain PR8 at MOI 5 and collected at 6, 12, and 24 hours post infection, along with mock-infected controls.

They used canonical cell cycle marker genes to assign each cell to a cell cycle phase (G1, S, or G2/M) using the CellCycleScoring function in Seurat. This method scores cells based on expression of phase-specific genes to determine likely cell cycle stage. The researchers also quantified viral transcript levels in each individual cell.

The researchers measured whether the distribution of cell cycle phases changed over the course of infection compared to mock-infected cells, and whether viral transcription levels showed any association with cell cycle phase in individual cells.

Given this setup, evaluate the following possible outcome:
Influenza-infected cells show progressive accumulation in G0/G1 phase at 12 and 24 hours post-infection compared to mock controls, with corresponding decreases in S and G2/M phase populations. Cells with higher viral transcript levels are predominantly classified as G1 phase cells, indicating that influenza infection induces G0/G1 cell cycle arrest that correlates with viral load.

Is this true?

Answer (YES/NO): NO